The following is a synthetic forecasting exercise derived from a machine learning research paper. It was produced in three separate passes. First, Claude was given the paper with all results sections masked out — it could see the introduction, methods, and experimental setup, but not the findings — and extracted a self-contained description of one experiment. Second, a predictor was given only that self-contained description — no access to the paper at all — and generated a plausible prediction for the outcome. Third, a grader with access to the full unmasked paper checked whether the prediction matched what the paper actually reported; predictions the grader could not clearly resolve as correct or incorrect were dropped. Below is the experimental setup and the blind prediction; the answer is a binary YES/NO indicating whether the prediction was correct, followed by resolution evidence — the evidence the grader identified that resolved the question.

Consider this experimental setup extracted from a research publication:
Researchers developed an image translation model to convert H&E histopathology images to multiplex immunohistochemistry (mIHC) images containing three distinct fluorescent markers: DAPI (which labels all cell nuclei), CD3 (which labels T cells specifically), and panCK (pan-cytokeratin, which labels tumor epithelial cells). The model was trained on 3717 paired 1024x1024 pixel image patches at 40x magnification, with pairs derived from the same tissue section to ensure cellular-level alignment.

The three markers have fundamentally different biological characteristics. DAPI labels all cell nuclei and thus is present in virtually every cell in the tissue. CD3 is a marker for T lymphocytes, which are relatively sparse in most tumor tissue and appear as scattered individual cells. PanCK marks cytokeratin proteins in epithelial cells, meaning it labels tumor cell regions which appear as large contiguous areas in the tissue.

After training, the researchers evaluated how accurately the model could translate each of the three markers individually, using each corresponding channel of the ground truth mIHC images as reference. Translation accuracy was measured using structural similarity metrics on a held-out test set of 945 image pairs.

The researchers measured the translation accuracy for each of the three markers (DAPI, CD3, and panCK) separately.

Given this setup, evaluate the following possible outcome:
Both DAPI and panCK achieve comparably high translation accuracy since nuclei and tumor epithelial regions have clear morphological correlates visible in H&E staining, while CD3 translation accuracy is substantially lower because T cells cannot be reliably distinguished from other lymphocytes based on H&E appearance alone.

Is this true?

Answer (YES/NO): NO